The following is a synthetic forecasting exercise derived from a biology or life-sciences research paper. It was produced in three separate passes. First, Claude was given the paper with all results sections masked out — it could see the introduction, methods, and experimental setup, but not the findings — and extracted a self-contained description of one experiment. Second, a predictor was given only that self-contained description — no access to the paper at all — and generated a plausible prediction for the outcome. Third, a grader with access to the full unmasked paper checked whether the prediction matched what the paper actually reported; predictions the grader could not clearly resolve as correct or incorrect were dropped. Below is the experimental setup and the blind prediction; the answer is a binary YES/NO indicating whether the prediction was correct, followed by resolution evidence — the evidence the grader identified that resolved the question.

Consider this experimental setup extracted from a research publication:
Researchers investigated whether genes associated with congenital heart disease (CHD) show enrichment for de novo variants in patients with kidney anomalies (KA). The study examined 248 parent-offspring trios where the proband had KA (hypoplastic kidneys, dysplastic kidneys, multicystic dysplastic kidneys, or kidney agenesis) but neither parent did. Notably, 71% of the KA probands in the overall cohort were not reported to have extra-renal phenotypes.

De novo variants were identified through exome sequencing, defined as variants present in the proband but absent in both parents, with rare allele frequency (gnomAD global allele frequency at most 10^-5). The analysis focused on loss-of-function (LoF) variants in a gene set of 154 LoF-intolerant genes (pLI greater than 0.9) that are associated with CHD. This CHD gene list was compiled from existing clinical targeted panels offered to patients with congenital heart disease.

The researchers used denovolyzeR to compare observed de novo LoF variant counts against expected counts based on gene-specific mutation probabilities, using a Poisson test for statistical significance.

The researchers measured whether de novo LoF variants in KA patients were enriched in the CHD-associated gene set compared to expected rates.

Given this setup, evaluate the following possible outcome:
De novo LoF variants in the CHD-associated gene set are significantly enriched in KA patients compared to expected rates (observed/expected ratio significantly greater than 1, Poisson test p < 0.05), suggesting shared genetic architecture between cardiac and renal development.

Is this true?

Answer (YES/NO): YES